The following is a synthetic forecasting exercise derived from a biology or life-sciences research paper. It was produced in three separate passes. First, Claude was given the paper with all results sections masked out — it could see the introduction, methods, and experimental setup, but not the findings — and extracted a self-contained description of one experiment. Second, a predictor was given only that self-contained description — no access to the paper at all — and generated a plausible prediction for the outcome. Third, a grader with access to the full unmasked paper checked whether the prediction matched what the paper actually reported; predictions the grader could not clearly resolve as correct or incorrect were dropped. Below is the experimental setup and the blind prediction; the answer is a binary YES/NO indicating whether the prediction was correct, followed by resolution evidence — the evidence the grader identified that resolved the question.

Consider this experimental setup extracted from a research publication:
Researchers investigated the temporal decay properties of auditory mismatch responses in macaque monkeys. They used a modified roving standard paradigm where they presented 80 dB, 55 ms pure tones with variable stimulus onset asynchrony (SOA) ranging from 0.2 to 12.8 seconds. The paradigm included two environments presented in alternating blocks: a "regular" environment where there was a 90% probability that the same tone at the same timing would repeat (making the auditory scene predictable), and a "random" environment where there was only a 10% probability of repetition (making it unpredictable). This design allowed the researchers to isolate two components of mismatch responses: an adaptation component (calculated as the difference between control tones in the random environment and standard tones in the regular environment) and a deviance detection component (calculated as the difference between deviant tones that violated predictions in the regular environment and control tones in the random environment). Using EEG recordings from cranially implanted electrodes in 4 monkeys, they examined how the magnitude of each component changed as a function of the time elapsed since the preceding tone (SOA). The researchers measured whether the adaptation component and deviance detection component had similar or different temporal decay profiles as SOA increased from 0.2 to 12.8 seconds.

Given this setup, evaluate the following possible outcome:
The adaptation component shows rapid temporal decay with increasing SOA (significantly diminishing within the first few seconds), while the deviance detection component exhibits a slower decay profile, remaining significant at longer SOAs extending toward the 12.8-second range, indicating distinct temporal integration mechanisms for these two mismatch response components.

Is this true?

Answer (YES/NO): YES